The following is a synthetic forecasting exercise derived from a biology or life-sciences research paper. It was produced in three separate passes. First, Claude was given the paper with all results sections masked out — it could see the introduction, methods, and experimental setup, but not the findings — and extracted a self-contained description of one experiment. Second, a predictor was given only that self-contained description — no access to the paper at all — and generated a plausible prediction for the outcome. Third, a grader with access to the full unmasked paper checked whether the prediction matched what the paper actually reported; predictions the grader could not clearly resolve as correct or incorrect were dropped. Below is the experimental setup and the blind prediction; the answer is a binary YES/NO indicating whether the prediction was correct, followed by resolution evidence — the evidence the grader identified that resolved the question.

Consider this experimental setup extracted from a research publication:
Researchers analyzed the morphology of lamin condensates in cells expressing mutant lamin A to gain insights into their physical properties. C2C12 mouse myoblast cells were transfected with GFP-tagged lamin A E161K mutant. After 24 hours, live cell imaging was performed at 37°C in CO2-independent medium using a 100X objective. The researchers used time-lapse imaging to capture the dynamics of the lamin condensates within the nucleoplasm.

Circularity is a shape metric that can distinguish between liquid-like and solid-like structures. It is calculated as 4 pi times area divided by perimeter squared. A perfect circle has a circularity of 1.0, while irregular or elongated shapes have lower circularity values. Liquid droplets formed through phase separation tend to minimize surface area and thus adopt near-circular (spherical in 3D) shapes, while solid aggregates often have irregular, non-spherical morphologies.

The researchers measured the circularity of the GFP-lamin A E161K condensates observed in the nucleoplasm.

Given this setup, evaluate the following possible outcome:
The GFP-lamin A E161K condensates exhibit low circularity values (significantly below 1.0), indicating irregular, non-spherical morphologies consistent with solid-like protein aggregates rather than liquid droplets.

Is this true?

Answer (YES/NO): NO